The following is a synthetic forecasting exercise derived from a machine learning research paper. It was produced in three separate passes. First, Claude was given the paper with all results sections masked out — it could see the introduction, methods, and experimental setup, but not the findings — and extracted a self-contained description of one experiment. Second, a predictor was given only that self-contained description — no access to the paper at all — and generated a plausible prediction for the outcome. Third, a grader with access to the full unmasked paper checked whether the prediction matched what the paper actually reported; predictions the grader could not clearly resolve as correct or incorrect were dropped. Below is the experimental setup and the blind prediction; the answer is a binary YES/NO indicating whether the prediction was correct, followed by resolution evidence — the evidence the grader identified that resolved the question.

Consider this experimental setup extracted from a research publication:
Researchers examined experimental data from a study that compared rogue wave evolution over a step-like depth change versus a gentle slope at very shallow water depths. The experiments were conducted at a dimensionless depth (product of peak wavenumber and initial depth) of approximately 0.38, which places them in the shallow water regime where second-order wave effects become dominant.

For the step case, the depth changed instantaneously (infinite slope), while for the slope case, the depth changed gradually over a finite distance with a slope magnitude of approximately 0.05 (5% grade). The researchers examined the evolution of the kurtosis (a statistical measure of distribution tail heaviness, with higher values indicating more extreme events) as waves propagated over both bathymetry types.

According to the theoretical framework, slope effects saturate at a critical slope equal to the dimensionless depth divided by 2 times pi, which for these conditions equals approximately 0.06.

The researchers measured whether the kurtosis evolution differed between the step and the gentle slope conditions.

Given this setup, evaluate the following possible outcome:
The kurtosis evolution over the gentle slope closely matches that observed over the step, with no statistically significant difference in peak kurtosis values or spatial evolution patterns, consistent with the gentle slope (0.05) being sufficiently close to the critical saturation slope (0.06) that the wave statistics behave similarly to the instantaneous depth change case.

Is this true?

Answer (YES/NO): YES